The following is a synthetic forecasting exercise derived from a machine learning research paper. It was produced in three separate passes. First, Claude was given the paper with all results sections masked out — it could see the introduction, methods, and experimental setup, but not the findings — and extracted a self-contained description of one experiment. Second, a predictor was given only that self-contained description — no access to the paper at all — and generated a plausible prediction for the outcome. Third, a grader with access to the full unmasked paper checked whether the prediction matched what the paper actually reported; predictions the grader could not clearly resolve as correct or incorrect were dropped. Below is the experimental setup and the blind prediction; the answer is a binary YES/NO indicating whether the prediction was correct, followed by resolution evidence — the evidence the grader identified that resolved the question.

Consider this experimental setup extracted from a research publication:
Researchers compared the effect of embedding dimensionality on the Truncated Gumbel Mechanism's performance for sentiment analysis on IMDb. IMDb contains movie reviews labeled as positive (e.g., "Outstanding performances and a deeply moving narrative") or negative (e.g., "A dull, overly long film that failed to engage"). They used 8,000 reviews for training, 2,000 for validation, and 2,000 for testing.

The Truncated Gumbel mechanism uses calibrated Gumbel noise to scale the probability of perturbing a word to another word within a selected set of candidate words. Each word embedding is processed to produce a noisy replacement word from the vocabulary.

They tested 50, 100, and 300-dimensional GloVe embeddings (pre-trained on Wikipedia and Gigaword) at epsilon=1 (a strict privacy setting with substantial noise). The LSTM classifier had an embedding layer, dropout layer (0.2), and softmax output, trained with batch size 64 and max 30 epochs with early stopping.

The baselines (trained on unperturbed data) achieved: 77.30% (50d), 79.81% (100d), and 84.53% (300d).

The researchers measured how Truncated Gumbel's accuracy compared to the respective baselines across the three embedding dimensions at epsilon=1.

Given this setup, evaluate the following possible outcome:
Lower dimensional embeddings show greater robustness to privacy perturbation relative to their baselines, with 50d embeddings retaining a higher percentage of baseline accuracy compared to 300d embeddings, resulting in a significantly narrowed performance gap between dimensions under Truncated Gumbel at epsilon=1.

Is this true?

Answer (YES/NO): YES